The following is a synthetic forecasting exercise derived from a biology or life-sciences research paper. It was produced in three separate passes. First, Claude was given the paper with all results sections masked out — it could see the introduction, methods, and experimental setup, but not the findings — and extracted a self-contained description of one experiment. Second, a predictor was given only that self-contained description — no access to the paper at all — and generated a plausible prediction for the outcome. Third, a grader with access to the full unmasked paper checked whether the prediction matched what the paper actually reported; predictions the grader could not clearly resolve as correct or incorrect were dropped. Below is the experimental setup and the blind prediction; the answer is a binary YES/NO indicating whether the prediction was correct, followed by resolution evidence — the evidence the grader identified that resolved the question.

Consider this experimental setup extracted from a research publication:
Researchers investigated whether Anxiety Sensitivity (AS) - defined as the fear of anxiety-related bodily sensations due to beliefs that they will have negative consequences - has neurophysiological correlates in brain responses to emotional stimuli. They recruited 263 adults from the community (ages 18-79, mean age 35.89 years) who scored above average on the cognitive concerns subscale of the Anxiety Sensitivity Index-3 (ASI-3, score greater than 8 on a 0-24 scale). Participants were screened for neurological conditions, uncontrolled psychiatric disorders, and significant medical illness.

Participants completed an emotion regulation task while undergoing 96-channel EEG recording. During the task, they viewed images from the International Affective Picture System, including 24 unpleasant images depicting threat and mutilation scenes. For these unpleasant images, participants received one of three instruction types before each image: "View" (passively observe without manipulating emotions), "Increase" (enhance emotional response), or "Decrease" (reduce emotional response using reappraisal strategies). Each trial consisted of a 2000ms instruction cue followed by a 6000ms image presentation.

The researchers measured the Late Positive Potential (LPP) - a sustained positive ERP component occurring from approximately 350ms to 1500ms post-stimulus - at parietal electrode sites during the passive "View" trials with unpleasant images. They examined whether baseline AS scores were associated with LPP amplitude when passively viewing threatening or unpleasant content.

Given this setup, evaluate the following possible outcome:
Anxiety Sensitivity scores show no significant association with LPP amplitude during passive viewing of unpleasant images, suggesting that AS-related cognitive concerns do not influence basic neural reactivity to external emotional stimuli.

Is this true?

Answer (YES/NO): NO